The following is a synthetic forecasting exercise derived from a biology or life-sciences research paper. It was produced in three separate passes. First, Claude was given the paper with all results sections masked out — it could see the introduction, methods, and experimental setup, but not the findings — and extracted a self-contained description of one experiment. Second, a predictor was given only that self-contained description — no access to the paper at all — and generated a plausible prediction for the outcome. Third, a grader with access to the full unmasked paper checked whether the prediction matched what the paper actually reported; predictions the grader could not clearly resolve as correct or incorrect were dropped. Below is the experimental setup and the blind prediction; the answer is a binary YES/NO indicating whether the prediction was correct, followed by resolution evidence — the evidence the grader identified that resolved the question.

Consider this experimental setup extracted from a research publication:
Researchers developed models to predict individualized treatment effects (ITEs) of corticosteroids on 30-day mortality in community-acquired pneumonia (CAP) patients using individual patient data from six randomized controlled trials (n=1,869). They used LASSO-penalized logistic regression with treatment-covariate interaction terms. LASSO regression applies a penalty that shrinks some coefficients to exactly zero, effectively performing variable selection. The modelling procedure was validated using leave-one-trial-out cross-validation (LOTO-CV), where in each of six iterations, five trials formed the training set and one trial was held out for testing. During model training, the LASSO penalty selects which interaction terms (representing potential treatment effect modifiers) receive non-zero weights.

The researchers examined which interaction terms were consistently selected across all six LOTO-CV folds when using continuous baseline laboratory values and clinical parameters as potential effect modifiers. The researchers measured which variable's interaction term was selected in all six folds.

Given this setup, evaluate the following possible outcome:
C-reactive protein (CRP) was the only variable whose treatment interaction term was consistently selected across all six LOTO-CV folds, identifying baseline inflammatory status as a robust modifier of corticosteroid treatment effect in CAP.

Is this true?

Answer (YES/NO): YES